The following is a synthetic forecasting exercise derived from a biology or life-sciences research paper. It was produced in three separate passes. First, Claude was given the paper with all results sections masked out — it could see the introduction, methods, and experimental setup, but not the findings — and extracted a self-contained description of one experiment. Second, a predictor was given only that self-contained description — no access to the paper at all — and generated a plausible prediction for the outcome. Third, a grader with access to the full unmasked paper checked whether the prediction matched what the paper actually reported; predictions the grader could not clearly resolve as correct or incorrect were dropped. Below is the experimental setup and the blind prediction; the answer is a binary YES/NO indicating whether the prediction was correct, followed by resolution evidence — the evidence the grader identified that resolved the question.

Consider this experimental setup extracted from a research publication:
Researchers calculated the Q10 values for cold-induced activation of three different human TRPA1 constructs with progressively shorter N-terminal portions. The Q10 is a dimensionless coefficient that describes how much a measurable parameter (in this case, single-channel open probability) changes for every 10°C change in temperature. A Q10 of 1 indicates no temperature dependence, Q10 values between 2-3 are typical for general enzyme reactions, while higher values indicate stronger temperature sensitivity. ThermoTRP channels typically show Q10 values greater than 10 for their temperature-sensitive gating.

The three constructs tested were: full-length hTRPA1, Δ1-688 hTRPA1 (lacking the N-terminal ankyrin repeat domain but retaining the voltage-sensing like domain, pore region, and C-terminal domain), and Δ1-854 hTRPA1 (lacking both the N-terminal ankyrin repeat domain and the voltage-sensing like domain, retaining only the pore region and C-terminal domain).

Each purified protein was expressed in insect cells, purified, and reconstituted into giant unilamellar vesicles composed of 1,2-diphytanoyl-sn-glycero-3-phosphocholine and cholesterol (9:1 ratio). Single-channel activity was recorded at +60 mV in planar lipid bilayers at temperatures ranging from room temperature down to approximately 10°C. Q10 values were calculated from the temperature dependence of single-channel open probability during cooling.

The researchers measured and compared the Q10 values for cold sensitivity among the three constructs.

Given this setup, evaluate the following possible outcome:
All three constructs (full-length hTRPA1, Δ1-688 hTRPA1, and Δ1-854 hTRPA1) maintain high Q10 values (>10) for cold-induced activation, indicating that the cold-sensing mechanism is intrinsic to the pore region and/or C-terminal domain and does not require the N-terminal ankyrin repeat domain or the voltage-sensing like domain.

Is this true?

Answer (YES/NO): YES